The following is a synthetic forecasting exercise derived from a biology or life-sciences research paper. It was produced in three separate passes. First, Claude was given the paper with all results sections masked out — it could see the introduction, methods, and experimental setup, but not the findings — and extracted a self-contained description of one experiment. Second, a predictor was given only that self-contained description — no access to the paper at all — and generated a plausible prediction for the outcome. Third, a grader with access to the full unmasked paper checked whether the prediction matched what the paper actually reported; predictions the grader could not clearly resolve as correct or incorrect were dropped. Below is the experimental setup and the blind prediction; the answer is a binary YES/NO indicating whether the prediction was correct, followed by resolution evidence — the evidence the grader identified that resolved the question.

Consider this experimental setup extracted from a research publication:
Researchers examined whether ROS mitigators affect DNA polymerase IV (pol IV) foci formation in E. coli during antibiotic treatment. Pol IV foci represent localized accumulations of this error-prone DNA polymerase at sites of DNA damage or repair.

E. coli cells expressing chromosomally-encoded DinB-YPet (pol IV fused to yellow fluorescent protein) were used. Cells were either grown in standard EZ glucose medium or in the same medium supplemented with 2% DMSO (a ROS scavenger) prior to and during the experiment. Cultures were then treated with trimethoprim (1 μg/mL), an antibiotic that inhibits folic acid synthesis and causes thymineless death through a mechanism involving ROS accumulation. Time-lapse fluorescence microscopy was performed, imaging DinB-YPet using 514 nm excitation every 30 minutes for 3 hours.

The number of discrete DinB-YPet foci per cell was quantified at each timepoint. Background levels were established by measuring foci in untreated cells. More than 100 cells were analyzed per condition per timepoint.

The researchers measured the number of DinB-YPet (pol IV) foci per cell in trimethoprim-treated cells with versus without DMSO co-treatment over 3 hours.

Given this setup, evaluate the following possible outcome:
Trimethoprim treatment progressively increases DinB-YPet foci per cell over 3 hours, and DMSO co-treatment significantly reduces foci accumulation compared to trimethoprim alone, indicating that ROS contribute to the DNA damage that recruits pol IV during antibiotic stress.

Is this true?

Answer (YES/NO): YES